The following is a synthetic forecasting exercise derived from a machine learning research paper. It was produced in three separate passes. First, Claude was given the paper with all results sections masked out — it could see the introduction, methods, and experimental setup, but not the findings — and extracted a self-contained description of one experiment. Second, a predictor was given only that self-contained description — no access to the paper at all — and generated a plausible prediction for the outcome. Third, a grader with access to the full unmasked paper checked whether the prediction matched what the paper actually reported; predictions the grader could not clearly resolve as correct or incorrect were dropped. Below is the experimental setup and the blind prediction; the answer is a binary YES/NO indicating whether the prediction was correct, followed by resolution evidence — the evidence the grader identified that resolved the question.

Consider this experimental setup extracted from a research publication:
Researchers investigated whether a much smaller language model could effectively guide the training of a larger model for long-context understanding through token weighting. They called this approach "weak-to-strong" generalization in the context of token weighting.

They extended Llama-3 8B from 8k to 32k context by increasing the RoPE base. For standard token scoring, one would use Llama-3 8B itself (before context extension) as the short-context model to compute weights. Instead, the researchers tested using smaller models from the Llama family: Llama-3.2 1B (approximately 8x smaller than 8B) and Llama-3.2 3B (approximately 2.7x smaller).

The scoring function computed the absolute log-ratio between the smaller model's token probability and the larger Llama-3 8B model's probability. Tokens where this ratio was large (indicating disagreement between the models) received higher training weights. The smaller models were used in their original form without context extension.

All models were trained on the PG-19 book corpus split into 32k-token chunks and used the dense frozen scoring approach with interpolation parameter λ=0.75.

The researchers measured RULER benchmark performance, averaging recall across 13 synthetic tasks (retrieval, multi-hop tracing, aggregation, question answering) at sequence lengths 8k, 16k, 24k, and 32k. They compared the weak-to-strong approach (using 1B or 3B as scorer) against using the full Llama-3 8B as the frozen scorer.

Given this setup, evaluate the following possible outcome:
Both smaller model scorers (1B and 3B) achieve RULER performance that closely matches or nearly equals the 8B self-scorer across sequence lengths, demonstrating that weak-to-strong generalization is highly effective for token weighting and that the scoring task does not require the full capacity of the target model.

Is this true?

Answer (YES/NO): NO